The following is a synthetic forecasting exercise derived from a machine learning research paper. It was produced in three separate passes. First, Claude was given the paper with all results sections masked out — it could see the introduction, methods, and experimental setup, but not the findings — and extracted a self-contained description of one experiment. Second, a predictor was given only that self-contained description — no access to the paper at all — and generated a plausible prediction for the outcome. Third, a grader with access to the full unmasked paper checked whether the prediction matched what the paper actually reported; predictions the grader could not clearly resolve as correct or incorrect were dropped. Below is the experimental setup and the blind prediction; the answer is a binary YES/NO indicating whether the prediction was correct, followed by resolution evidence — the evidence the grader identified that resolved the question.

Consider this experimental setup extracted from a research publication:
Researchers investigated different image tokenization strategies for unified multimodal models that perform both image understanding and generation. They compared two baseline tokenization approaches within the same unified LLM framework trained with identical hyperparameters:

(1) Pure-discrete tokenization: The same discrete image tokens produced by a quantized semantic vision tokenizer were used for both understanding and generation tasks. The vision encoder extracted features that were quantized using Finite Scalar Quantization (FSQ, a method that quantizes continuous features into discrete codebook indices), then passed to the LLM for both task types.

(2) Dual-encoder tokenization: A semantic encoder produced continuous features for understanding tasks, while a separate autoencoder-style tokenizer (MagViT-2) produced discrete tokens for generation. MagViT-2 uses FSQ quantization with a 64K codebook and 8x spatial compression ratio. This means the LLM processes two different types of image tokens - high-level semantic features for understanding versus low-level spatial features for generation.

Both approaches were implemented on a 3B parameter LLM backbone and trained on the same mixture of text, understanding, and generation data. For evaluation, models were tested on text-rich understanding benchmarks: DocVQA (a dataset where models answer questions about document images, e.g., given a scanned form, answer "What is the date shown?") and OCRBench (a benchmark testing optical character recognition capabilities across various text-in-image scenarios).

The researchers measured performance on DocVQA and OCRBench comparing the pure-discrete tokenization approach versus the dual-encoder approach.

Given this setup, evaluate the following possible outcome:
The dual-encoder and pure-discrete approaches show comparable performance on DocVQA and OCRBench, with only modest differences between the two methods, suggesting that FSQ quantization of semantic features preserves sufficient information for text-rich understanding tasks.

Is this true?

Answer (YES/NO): NO